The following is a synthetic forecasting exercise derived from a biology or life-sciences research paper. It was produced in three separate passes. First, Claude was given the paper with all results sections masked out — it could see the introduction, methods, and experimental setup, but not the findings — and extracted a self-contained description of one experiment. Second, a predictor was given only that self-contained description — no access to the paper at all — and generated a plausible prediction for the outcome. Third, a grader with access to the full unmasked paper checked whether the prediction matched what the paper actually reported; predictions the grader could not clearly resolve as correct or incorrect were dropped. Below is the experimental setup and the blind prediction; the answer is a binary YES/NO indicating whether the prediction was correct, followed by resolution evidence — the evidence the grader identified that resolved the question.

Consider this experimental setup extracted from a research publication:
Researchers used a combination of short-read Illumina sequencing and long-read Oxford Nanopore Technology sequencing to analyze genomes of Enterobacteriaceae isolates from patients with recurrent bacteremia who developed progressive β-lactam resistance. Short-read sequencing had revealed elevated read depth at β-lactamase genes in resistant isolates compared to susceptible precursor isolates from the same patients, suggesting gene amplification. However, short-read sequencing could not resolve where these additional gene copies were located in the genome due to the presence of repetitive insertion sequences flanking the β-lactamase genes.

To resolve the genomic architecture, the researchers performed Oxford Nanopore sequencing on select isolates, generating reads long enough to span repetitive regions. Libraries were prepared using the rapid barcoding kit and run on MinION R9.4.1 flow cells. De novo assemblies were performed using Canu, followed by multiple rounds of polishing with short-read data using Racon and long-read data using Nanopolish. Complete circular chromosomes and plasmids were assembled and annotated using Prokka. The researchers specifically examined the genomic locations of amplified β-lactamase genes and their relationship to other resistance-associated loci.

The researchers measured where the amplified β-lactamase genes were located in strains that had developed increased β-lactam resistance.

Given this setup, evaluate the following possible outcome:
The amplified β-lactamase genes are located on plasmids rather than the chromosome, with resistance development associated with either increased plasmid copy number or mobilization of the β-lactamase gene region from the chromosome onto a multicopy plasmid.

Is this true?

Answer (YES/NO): NO